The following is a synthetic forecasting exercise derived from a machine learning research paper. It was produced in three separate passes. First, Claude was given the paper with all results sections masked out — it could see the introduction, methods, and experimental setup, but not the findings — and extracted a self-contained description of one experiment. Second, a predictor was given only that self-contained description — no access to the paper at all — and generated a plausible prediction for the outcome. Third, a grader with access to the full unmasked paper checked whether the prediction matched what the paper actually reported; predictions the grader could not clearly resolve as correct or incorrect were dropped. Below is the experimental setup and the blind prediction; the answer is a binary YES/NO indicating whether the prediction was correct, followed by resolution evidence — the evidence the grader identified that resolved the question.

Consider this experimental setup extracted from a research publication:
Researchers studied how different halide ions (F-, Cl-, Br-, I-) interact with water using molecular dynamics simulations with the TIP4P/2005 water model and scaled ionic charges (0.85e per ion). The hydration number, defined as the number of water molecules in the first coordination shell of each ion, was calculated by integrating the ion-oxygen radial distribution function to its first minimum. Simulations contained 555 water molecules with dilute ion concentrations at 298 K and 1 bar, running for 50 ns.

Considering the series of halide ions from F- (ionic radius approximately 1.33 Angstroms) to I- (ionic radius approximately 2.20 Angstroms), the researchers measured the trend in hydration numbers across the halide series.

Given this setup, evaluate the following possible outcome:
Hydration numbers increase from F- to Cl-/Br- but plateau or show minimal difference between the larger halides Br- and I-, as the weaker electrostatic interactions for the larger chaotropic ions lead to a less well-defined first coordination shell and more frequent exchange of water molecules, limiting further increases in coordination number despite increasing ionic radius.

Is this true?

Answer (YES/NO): YES